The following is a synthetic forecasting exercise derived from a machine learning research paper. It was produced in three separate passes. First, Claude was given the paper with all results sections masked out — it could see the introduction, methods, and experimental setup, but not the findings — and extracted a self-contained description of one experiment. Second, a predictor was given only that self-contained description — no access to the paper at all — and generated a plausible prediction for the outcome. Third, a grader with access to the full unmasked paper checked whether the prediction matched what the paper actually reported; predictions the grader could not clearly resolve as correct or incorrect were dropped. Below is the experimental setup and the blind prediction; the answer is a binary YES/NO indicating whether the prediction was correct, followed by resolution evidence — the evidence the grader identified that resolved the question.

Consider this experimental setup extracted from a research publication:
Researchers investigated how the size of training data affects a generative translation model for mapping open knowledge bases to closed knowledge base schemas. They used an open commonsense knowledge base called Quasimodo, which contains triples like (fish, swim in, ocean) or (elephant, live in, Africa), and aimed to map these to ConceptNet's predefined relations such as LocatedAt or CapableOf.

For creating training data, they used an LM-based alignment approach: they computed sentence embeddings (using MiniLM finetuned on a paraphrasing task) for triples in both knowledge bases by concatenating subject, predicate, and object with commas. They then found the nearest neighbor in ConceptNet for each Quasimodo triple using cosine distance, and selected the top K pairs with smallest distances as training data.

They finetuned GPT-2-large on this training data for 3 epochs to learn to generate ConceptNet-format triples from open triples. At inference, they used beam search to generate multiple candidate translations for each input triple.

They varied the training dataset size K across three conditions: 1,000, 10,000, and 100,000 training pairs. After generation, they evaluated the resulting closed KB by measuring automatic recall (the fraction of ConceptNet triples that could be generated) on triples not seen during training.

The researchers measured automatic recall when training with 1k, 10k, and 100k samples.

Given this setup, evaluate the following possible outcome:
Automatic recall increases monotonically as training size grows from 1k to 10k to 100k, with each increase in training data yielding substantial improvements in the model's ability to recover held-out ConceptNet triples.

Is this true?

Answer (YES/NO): NO